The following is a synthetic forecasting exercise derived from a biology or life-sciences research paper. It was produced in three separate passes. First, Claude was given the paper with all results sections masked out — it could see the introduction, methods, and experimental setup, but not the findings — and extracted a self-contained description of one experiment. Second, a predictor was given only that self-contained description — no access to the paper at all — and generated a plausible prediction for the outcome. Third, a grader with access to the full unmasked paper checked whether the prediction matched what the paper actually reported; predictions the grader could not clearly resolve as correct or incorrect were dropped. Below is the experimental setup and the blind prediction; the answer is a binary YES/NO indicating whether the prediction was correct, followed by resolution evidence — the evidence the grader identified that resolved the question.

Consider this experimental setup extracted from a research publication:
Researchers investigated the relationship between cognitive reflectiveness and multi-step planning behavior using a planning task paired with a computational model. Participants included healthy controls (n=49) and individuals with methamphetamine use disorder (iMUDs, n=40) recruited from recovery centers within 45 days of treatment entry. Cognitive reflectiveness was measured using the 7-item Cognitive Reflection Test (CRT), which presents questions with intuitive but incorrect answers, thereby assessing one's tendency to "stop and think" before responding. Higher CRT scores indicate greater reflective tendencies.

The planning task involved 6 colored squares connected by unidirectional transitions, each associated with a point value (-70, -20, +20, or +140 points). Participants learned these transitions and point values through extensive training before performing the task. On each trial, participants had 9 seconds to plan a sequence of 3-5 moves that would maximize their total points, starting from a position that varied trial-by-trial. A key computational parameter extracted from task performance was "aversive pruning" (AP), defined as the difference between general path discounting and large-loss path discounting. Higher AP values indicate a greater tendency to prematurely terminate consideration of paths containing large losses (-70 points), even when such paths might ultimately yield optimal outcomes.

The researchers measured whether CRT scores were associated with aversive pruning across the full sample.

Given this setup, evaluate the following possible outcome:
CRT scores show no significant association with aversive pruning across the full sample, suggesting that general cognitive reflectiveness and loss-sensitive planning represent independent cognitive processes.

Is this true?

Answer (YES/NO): NO